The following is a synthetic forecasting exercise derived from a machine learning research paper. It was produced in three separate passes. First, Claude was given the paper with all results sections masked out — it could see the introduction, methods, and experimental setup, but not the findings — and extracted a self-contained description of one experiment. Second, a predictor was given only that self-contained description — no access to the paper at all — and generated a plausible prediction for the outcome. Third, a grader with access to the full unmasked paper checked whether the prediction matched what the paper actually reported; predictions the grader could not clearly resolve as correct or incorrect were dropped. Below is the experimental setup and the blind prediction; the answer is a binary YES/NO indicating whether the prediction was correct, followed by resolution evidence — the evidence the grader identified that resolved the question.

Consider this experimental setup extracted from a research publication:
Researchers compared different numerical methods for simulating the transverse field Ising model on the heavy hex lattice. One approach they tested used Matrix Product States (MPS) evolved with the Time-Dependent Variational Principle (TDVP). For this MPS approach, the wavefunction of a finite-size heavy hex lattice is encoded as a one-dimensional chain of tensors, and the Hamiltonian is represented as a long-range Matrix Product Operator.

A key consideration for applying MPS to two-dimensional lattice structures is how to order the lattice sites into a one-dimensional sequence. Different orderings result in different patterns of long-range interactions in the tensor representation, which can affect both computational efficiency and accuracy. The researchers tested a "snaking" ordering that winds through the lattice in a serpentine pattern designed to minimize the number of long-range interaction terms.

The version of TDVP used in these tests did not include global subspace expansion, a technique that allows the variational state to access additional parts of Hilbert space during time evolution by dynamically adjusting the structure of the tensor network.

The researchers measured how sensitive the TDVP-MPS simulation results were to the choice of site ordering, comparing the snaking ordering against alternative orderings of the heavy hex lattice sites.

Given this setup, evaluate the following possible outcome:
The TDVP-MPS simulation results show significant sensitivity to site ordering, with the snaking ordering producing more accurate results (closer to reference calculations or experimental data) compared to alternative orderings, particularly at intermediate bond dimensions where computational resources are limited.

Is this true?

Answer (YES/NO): YES